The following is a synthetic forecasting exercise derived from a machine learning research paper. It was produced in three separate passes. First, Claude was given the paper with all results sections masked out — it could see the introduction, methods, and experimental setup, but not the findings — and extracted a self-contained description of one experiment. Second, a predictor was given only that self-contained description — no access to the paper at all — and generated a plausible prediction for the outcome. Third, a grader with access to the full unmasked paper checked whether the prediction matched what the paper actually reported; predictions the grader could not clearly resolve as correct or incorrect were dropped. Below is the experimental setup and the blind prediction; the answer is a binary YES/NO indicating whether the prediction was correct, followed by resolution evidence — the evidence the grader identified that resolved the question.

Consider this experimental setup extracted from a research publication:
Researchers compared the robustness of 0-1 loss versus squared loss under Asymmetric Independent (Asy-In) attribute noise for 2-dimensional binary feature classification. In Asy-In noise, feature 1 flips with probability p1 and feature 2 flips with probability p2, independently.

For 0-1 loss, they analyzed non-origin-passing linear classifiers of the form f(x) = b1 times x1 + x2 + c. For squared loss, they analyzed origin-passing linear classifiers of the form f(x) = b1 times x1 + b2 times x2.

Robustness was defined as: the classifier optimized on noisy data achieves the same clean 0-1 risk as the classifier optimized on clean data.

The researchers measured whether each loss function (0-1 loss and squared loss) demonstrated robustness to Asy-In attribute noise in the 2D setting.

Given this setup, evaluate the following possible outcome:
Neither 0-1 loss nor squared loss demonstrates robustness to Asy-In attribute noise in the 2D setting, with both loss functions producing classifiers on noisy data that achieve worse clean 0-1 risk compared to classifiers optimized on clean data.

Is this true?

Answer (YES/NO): NO